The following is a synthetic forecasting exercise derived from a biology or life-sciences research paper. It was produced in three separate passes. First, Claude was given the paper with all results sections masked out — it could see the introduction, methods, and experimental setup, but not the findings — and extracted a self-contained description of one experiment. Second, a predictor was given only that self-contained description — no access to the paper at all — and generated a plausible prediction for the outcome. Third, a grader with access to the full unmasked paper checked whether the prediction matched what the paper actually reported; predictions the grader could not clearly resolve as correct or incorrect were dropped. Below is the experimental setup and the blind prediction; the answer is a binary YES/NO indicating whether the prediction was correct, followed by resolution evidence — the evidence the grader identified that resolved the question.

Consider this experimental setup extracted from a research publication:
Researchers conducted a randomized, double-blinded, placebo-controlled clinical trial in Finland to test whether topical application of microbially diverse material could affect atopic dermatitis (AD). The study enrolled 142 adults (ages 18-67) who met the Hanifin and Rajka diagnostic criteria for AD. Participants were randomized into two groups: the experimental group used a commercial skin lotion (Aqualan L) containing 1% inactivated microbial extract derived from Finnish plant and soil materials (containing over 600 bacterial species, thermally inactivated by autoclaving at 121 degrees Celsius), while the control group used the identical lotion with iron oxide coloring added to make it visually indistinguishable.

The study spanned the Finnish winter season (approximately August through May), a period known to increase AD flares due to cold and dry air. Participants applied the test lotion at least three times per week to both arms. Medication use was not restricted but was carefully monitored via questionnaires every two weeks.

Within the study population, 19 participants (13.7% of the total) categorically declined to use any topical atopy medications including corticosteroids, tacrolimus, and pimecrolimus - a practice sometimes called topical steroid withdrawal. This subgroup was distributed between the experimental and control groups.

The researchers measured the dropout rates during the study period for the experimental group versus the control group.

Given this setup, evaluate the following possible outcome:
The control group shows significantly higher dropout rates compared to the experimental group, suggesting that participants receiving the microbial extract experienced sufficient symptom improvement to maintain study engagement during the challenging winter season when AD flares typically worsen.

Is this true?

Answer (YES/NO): NO